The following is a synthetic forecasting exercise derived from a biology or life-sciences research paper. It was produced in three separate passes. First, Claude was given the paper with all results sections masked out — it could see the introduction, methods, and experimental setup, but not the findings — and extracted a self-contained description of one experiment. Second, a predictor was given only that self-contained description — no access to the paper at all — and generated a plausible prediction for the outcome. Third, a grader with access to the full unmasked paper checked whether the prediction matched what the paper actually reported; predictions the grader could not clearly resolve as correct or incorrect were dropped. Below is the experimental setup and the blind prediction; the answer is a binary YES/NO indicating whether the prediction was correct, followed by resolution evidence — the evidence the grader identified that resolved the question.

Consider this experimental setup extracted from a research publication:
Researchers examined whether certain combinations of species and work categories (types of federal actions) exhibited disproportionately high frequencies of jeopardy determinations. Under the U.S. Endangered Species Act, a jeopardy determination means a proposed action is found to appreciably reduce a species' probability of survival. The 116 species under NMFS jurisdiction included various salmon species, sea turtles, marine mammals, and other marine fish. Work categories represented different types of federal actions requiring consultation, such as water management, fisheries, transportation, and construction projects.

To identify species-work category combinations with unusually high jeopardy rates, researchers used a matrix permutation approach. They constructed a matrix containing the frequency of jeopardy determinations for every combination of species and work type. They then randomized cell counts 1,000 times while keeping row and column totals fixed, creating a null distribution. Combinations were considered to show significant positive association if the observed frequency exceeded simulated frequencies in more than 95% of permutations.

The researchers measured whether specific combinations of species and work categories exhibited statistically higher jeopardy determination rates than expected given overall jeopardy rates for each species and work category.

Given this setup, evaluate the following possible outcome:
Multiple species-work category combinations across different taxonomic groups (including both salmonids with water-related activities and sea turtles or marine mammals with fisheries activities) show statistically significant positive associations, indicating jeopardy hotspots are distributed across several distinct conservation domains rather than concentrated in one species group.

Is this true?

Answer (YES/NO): NO